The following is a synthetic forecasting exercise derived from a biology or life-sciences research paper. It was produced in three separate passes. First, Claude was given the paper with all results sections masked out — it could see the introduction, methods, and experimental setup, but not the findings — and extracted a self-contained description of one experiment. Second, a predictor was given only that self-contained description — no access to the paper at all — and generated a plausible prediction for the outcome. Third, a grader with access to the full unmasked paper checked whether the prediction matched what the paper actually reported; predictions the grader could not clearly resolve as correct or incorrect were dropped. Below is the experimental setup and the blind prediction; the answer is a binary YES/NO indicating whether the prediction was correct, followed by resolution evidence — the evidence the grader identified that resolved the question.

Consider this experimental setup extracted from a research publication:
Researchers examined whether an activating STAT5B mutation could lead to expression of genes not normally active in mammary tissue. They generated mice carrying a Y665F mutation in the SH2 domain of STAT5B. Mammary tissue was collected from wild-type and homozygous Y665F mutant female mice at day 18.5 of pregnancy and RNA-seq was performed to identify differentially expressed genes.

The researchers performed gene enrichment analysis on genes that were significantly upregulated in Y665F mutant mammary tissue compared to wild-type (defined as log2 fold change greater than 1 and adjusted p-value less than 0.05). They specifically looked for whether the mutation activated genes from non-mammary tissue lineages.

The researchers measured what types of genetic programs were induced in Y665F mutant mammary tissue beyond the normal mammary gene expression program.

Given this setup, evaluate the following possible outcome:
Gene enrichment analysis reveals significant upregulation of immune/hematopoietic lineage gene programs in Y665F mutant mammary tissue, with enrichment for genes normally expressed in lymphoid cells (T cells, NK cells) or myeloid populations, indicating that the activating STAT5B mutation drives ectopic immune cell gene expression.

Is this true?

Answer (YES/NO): NO